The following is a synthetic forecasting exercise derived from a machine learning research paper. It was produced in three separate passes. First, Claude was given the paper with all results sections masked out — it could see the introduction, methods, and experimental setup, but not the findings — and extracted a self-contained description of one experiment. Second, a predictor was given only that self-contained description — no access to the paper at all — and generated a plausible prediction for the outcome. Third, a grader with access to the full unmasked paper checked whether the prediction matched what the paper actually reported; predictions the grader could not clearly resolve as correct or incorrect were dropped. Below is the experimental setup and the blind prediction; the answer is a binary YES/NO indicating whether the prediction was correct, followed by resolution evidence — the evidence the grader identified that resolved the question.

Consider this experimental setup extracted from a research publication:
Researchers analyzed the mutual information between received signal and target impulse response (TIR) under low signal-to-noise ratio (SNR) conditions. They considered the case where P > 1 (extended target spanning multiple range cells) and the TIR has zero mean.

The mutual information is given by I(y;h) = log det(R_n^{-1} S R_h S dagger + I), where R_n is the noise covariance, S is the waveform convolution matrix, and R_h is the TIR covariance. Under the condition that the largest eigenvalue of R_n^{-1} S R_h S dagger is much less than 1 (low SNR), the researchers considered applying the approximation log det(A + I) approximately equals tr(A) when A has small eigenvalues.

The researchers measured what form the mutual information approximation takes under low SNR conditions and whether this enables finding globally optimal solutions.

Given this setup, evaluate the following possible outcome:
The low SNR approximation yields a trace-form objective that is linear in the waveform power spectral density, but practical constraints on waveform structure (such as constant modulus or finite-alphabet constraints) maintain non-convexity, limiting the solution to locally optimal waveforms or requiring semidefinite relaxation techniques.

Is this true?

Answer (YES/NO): NO